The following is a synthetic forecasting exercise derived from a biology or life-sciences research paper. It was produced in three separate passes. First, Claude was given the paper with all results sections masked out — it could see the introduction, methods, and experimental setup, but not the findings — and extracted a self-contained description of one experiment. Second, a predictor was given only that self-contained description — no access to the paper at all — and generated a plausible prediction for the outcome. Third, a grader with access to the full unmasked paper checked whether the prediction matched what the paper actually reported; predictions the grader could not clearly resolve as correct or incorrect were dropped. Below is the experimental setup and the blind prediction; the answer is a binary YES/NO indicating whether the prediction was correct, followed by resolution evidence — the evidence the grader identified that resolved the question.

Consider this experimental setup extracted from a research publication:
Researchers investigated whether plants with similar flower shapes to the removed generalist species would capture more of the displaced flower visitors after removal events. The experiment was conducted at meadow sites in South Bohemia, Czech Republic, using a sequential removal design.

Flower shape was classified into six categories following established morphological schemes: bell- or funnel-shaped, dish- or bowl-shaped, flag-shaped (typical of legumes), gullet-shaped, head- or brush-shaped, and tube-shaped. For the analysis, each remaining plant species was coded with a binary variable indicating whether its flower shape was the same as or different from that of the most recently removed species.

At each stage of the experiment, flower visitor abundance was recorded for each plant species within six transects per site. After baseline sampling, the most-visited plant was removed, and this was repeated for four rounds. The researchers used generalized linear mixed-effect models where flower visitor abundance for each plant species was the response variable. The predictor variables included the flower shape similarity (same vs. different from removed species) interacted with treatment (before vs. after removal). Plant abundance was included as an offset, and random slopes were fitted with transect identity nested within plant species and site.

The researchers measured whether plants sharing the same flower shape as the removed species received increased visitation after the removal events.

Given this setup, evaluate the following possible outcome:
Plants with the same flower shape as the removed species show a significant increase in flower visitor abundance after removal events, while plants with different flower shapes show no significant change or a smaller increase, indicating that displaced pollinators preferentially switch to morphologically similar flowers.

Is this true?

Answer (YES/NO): YES